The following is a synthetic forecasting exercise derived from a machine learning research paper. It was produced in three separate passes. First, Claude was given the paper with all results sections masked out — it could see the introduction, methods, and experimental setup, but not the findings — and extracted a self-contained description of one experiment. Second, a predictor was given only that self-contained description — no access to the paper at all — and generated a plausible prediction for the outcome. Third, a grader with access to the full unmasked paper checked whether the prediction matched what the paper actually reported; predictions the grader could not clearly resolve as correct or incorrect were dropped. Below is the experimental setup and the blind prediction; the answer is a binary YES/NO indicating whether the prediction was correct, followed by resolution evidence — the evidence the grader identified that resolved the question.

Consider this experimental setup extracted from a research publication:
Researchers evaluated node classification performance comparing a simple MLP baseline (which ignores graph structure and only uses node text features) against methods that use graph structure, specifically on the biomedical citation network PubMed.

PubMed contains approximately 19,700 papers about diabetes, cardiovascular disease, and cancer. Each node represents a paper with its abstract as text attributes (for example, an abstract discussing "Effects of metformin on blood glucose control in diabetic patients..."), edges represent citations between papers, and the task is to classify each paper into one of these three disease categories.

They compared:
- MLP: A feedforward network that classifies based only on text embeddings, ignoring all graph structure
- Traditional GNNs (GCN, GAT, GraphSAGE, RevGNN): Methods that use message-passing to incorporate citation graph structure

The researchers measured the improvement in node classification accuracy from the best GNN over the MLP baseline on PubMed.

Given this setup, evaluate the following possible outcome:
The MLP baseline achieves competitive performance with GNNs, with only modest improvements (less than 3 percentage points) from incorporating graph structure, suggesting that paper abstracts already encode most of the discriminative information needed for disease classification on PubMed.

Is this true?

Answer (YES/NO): NO